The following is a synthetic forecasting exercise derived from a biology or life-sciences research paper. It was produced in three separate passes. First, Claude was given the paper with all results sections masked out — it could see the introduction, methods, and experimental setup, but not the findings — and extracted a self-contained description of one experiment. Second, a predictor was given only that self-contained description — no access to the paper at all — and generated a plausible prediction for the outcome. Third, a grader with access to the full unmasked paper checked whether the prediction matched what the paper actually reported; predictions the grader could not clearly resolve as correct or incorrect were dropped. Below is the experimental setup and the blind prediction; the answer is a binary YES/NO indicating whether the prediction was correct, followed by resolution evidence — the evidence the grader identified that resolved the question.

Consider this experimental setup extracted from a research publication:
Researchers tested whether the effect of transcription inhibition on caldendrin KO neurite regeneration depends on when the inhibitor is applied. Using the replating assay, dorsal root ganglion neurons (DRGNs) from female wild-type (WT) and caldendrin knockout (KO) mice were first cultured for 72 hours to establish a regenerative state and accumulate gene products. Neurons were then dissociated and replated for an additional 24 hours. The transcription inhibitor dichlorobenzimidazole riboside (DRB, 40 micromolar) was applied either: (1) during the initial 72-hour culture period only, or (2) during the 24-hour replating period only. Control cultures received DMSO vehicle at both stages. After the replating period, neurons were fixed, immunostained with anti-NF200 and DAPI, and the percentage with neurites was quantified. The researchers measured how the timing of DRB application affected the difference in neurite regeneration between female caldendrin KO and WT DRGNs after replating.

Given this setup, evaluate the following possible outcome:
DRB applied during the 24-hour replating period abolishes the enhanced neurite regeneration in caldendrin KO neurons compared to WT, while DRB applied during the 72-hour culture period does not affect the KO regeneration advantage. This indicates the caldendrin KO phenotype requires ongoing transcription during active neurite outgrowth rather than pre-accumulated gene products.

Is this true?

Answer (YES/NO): NO